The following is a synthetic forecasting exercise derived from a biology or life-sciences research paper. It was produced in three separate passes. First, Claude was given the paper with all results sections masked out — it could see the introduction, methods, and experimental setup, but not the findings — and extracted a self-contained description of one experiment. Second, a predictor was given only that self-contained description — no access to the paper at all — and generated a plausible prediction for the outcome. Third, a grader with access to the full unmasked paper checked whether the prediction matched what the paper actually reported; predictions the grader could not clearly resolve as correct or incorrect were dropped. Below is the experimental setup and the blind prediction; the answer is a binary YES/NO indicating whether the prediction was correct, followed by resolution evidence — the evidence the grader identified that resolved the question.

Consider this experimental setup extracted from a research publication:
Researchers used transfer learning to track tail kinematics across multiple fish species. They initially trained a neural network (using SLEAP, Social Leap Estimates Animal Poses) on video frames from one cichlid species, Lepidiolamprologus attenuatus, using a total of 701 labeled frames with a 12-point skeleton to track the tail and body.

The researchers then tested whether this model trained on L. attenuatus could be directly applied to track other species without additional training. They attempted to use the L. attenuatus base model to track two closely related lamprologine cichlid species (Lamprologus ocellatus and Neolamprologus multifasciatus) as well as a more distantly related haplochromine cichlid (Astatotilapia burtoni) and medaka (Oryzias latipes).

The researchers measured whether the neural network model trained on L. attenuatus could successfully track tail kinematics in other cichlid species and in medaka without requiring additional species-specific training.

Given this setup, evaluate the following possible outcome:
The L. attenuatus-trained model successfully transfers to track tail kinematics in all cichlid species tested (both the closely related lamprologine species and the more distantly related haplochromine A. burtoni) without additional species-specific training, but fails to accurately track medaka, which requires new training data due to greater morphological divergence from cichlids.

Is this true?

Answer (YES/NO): NO